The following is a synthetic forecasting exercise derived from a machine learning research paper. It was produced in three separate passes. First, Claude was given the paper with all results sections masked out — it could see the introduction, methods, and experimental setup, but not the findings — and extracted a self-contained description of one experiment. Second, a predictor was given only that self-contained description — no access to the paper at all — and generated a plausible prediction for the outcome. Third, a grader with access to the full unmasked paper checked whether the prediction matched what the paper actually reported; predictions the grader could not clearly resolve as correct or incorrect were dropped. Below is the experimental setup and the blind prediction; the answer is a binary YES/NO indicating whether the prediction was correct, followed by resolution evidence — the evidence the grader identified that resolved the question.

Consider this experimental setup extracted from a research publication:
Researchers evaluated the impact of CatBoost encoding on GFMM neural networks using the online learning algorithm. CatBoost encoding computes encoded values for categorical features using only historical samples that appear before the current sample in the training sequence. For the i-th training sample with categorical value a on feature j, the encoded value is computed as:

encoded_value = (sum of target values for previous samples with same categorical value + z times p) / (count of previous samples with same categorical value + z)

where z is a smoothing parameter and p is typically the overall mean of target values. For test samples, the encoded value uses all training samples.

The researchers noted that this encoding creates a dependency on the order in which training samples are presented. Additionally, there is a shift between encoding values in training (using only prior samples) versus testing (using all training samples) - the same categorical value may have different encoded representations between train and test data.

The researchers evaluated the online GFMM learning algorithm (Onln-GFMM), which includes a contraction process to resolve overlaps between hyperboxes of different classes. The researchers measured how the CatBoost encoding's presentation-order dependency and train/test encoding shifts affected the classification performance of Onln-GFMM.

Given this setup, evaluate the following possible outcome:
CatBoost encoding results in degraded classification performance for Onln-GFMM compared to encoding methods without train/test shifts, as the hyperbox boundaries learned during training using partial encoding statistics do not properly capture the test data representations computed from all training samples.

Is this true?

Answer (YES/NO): YES